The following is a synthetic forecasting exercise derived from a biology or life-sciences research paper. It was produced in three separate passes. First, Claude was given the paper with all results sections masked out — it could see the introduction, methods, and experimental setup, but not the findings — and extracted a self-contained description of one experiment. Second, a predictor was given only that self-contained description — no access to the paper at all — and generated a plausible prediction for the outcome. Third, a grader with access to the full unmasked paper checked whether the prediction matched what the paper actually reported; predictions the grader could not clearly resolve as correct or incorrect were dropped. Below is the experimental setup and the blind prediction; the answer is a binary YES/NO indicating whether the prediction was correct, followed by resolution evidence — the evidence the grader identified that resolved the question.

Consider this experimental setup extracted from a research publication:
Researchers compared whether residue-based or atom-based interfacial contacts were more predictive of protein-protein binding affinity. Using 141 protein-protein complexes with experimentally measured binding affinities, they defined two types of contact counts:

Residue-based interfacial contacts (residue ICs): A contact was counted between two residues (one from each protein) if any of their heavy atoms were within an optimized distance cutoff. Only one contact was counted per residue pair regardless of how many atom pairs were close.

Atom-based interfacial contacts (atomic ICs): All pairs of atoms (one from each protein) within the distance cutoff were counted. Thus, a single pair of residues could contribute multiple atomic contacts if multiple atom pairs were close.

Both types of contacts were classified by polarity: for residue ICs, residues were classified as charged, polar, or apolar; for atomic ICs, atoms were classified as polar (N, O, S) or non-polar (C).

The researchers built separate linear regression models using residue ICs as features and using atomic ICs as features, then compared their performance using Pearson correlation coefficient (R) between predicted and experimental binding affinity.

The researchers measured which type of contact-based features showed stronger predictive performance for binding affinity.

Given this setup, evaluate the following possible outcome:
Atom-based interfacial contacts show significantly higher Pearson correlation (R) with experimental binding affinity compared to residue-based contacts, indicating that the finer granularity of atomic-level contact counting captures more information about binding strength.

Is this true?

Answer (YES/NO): NO